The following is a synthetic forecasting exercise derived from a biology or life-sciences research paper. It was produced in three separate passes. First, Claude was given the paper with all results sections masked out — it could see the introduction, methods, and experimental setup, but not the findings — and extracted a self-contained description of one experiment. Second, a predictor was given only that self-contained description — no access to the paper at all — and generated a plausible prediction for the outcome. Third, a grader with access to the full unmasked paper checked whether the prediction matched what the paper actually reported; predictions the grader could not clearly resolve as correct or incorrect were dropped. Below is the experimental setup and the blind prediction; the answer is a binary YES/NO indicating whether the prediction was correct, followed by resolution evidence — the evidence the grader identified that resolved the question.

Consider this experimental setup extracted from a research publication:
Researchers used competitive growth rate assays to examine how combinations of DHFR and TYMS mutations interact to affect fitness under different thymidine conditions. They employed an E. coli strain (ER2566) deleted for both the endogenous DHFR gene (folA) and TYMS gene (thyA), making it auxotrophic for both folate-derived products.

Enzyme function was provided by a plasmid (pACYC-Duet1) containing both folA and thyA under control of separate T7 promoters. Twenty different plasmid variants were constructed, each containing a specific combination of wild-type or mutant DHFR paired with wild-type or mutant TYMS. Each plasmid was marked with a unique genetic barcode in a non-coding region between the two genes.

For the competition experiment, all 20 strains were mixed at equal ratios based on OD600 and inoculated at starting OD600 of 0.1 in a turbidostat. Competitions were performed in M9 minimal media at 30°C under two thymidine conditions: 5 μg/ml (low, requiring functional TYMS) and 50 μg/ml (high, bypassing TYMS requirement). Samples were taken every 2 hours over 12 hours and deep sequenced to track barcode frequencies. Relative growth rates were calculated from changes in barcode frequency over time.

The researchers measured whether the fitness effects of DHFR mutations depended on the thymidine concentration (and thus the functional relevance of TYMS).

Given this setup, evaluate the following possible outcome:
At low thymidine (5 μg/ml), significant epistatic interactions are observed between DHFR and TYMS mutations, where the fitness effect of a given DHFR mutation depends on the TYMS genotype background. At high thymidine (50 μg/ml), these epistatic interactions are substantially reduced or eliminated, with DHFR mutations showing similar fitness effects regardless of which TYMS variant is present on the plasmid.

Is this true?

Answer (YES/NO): NO